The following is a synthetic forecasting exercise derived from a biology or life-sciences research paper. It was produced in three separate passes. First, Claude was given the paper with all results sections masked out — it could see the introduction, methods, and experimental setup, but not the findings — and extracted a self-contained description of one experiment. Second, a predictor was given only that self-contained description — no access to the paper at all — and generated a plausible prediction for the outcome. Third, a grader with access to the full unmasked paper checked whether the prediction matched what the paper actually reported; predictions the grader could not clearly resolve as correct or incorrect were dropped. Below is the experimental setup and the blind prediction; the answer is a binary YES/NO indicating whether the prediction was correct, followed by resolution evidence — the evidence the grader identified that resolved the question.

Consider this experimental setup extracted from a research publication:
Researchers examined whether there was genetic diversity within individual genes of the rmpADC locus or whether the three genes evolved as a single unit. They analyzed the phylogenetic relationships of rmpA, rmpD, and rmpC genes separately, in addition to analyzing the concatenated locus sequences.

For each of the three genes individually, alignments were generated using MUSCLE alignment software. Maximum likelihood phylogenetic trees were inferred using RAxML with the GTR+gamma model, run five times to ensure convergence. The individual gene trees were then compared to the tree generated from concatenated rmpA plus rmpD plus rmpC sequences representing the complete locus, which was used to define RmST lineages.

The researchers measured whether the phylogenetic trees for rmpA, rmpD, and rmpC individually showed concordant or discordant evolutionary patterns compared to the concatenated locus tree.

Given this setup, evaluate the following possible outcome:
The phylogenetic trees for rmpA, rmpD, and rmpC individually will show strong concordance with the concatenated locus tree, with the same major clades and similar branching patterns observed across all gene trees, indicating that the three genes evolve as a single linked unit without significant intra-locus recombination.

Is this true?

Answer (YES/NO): YES